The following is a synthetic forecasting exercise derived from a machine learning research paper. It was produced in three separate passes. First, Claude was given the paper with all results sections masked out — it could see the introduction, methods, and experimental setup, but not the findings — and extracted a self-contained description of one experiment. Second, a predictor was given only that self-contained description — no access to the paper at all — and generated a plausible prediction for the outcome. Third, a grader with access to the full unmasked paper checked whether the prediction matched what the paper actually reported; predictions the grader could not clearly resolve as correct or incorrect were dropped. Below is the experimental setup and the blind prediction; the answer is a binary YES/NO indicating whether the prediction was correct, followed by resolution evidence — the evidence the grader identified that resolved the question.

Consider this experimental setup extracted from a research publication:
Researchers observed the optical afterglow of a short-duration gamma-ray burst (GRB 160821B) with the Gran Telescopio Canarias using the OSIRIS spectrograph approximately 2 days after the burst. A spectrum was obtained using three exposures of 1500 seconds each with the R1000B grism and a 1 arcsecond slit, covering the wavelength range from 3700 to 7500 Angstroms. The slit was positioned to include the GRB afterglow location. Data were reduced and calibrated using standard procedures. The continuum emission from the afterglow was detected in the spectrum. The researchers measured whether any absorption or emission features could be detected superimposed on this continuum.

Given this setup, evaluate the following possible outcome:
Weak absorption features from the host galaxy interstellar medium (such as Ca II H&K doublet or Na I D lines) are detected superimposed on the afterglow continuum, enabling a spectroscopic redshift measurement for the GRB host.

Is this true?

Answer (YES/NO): NO